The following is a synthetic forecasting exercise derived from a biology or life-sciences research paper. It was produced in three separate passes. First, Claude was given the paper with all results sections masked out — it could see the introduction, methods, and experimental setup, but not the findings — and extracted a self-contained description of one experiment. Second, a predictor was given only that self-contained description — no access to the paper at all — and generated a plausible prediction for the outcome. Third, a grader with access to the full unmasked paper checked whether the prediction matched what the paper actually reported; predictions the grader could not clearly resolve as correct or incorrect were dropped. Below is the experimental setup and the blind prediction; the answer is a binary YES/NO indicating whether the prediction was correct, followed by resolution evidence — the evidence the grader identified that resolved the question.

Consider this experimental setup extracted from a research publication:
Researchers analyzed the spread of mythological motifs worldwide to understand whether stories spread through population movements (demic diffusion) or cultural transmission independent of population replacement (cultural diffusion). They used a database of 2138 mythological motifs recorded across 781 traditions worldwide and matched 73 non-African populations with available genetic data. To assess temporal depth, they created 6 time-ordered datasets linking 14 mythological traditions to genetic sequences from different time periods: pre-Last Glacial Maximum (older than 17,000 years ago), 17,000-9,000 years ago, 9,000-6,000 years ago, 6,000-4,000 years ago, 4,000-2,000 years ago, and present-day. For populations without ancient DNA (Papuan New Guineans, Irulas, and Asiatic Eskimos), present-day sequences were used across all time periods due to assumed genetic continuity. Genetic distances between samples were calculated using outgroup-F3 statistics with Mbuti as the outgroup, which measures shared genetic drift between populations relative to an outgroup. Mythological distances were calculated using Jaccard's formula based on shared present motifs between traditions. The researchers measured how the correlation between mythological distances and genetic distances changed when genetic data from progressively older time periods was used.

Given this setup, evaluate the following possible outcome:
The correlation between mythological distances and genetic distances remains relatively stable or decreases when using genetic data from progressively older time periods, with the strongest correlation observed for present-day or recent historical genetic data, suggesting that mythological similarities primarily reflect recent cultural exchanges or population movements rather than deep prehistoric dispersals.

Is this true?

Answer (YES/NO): NO